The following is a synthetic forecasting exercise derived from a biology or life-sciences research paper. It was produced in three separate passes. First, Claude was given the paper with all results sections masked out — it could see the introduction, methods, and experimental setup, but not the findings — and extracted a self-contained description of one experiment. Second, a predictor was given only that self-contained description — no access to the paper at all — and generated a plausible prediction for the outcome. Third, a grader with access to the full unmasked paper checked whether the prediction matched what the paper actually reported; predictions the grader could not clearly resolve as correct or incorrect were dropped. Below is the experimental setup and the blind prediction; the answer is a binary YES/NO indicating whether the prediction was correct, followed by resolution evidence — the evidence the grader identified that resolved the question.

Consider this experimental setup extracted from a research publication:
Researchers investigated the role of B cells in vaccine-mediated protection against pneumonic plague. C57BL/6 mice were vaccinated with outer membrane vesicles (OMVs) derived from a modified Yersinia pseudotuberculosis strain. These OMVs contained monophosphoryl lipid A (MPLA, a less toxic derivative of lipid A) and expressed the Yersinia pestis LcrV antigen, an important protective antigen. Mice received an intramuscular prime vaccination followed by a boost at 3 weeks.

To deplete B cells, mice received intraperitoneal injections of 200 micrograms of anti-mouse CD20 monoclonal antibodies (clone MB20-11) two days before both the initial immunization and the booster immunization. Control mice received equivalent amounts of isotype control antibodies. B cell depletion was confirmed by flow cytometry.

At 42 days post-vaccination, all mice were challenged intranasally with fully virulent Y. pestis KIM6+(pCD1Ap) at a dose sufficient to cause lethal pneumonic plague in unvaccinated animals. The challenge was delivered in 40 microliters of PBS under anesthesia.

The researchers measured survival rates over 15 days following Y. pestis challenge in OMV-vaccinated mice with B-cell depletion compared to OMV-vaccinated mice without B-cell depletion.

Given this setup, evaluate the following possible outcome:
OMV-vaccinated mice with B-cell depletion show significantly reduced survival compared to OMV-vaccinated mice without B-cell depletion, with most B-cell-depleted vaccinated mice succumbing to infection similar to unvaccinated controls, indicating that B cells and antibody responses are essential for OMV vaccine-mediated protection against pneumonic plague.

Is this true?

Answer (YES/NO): NO